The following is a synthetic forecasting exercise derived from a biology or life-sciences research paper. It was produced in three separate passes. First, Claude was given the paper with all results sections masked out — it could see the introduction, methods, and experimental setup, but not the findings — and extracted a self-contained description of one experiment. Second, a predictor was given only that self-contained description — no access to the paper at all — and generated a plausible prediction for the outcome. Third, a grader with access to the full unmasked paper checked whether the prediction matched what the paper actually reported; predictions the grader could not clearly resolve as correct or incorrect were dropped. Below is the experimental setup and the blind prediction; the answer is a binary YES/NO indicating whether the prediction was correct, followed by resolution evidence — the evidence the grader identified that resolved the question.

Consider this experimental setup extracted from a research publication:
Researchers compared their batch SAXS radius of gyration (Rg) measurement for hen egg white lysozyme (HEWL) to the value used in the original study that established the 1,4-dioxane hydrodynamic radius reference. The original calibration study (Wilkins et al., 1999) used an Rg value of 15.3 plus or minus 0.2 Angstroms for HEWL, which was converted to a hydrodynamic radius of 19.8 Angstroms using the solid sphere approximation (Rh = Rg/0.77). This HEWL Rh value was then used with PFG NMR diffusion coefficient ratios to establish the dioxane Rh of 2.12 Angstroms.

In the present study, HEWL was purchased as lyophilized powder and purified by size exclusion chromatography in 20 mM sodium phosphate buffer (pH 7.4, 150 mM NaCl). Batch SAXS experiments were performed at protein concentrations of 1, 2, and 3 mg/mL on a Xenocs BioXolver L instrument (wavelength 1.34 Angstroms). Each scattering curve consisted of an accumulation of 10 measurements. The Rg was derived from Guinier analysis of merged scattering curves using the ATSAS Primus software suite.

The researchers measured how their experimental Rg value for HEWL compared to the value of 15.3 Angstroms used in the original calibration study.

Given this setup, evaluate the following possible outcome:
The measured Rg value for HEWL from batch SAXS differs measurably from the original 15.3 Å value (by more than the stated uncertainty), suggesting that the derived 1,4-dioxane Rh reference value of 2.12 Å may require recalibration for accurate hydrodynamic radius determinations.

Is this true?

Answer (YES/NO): NO